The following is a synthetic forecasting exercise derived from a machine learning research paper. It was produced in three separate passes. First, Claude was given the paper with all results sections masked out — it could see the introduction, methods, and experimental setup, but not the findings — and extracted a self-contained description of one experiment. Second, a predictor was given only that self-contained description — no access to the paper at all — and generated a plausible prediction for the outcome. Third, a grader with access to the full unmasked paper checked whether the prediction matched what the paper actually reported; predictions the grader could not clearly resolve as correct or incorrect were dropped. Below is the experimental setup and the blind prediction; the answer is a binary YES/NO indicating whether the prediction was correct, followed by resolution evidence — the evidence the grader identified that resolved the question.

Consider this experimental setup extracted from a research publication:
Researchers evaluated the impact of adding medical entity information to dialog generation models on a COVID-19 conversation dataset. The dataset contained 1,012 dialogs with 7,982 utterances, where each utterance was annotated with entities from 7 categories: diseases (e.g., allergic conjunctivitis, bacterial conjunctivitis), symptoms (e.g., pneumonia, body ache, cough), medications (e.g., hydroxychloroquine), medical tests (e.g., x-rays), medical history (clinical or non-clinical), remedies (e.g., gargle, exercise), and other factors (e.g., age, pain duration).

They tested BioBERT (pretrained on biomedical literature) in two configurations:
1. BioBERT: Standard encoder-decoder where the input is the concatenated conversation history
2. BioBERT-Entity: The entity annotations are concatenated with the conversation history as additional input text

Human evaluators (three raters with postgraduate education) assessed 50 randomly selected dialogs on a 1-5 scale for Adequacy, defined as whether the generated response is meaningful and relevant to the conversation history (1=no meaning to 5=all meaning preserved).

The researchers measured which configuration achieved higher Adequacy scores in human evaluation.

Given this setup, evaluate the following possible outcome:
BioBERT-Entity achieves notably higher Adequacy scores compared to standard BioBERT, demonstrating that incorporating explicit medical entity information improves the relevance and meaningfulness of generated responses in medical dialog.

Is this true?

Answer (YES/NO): YES